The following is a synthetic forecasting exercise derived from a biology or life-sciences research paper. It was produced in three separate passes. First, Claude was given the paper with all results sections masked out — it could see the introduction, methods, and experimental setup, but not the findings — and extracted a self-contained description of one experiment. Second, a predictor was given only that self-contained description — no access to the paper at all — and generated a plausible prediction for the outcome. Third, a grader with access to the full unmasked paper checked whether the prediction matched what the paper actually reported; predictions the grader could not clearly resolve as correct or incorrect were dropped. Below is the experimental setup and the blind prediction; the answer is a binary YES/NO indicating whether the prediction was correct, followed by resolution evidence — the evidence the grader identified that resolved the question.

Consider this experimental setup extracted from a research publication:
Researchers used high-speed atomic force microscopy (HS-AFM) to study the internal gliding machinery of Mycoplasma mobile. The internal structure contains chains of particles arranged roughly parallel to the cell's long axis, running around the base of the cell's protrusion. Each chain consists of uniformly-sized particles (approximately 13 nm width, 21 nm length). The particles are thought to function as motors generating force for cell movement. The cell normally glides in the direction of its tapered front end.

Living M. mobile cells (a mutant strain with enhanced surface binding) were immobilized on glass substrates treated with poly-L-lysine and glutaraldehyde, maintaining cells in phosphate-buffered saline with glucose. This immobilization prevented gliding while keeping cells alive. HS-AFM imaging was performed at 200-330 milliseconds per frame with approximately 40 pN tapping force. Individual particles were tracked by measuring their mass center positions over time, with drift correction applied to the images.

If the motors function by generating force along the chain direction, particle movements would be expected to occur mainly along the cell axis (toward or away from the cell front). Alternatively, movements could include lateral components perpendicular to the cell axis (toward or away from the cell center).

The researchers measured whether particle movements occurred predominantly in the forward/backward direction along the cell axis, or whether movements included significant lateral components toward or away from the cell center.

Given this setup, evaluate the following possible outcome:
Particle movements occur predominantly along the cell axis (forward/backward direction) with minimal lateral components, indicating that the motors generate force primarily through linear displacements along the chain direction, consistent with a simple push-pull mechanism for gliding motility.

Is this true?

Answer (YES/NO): NO